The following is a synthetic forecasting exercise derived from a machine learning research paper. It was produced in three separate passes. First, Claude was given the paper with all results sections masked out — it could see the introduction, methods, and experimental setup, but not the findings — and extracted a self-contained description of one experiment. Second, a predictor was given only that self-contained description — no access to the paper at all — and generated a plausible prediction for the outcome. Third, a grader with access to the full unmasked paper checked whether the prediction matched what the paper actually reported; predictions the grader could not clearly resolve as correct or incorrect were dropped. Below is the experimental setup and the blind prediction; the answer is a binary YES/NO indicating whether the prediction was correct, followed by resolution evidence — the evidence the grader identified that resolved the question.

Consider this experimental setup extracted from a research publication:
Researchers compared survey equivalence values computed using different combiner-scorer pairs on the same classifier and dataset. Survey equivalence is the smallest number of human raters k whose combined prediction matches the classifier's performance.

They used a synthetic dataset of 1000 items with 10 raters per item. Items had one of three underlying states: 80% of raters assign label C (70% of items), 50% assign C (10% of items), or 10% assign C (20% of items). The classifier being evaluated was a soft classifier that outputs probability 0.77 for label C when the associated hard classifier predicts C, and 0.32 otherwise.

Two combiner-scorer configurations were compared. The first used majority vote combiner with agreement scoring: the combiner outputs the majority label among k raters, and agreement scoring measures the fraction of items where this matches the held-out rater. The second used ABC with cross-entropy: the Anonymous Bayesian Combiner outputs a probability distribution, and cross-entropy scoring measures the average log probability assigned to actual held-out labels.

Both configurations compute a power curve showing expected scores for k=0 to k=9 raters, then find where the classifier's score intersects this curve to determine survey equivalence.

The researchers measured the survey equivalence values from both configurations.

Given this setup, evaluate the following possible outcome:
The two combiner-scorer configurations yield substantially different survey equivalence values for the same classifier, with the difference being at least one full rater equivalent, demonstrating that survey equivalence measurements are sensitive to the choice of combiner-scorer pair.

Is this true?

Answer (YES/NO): YES